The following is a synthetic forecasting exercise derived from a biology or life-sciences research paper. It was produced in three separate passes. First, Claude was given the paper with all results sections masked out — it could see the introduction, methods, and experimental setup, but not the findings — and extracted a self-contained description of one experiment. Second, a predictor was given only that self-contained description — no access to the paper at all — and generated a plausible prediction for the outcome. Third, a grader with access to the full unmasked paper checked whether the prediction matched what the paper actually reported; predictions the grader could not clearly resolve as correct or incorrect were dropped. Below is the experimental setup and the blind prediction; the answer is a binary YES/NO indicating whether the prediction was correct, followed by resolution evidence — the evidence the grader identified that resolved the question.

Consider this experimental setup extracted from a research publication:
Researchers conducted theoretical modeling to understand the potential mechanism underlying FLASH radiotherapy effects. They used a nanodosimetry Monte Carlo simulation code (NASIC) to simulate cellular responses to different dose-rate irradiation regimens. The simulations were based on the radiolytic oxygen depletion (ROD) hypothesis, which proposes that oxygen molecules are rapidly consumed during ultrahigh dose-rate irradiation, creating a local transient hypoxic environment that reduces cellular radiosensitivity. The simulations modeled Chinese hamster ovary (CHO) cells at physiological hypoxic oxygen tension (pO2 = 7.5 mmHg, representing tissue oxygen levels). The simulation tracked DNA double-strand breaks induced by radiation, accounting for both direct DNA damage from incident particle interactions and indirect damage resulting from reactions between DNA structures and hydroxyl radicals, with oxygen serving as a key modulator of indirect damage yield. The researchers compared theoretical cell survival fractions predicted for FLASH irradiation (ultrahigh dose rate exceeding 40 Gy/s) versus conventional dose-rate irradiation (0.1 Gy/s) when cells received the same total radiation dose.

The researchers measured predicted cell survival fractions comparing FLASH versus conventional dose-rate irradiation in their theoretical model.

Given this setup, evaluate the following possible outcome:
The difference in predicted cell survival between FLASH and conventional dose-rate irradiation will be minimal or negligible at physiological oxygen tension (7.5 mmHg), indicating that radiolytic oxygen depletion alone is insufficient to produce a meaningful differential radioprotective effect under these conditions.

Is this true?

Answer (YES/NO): NO